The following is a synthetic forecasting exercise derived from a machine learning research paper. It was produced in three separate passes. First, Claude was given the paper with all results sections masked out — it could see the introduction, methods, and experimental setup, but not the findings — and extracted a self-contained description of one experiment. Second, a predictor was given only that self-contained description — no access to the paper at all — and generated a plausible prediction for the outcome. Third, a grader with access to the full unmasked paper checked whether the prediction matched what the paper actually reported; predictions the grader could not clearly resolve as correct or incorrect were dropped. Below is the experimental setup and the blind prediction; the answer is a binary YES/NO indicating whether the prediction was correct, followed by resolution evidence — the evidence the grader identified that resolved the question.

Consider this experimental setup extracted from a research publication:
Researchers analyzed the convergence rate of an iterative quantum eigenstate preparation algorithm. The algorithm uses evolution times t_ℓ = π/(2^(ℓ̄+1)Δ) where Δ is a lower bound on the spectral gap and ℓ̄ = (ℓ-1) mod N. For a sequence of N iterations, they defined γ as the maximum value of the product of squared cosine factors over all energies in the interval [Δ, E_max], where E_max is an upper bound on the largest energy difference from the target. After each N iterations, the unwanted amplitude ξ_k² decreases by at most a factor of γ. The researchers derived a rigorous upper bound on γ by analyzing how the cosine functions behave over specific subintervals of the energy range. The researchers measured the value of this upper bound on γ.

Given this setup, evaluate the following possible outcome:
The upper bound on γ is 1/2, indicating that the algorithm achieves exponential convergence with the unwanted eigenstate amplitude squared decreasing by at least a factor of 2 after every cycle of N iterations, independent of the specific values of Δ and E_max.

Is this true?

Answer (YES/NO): NO